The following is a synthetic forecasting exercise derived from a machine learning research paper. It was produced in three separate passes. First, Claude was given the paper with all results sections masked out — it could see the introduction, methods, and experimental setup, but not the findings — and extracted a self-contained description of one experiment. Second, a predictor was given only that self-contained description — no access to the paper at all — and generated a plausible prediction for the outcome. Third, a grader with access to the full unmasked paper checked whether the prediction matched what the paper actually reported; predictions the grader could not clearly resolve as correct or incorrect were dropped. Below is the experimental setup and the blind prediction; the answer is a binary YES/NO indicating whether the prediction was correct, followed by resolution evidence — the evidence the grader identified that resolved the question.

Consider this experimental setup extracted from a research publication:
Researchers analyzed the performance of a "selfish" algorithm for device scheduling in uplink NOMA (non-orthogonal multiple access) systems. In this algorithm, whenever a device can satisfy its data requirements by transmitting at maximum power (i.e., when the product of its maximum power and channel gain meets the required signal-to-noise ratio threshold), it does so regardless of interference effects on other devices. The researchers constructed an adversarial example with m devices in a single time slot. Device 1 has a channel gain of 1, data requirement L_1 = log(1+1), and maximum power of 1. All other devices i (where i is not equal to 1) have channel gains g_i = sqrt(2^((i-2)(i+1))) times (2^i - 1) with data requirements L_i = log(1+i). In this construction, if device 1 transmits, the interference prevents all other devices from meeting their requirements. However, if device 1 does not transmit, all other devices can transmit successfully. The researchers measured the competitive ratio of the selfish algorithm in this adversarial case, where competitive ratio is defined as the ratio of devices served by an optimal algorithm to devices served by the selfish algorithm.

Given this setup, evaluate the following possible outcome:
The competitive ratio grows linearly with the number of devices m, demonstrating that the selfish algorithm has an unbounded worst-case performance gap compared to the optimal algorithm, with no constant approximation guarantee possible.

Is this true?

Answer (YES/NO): YES